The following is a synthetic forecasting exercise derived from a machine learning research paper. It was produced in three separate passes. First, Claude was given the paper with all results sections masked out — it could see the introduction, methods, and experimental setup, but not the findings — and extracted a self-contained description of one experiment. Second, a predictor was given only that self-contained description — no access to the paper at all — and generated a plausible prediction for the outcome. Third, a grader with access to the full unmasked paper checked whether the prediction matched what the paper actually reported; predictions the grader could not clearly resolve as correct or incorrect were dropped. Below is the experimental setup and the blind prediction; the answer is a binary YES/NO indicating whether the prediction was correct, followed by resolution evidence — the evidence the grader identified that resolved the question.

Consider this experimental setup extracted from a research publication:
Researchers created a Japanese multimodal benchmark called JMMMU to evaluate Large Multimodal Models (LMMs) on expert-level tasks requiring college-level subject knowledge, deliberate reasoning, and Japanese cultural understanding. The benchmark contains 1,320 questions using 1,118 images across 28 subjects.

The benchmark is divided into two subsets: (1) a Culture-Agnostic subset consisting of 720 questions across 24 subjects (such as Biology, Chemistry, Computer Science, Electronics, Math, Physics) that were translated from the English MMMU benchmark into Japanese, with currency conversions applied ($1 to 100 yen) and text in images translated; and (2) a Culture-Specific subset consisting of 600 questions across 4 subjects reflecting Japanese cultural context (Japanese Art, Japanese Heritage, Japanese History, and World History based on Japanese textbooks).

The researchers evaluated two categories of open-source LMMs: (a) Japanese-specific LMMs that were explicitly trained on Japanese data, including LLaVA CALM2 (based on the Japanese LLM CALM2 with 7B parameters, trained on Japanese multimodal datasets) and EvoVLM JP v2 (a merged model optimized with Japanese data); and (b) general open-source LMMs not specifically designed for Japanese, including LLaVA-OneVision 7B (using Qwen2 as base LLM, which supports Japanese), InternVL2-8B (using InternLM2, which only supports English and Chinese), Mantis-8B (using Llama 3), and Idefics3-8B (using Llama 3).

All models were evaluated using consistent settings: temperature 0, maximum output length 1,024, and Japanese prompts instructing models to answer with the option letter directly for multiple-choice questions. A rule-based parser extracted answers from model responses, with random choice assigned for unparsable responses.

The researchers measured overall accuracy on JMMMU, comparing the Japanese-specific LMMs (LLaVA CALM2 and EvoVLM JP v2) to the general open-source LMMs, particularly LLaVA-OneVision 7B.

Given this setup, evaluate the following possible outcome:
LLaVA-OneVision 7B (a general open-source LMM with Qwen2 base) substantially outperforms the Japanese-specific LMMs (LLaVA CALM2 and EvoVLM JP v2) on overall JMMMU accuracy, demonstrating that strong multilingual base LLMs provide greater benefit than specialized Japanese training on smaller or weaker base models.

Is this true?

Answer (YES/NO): NO